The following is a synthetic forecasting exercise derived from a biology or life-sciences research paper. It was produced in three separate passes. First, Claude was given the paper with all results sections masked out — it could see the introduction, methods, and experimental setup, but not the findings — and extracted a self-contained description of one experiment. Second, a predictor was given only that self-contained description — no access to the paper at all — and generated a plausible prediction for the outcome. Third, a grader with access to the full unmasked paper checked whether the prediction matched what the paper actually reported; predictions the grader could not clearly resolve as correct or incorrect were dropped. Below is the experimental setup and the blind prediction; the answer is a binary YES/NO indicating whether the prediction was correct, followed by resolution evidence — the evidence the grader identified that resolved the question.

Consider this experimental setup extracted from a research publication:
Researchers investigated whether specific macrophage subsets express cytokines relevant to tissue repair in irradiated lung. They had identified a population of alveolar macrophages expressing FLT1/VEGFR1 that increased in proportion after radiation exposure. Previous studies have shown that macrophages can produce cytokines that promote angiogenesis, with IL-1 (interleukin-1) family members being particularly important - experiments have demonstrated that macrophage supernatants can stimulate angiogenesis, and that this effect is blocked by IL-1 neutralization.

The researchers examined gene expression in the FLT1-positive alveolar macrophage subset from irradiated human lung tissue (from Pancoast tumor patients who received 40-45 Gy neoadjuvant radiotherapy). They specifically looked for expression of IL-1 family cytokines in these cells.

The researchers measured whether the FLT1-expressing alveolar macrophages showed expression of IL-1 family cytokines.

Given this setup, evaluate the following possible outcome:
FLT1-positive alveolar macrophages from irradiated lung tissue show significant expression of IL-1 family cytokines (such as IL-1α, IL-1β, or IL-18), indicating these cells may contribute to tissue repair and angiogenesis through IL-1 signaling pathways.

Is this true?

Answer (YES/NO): YES